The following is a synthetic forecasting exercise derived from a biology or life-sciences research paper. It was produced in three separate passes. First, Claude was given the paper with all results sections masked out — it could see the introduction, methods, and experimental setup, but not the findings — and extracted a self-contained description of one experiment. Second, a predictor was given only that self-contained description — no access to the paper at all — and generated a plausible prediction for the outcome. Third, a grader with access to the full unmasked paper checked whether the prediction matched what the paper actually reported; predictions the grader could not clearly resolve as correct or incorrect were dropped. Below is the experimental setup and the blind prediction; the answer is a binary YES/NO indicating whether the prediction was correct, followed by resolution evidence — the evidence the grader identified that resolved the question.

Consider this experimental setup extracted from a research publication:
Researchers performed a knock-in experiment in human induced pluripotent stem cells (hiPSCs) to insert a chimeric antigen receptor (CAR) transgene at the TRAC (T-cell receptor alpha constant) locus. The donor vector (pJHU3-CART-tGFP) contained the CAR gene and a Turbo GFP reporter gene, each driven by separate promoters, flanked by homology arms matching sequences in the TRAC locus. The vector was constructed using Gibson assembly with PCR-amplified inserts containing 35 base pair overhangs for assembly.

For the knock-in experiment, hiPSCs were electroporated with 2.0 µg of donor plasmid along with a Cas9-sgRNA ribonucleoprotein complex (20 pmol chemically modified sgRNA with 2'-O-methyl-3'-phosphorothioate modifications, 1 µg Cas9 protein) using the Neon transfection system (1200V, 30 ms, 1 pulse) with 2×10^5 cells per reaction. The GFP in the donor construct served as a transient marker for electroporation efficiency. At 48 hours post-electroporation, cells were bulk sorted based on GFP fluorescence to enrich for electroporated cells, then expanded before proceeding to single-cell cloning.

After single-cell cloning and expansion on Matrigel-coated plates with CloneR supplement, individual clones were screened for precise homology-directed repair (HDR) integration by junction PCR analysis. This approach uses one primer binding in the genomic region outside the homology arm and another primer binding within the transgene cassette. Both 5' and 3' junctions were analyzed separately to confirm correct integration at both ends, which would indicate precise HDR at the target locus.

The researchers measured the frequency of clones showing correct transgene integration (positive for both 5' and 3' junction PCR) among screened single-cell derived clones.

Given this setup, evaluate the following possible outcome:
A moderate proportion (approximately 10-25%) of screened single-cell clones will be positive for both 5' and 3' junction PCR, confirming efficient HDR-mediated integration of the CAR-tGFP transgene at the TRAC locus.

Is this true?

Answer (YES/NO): YES